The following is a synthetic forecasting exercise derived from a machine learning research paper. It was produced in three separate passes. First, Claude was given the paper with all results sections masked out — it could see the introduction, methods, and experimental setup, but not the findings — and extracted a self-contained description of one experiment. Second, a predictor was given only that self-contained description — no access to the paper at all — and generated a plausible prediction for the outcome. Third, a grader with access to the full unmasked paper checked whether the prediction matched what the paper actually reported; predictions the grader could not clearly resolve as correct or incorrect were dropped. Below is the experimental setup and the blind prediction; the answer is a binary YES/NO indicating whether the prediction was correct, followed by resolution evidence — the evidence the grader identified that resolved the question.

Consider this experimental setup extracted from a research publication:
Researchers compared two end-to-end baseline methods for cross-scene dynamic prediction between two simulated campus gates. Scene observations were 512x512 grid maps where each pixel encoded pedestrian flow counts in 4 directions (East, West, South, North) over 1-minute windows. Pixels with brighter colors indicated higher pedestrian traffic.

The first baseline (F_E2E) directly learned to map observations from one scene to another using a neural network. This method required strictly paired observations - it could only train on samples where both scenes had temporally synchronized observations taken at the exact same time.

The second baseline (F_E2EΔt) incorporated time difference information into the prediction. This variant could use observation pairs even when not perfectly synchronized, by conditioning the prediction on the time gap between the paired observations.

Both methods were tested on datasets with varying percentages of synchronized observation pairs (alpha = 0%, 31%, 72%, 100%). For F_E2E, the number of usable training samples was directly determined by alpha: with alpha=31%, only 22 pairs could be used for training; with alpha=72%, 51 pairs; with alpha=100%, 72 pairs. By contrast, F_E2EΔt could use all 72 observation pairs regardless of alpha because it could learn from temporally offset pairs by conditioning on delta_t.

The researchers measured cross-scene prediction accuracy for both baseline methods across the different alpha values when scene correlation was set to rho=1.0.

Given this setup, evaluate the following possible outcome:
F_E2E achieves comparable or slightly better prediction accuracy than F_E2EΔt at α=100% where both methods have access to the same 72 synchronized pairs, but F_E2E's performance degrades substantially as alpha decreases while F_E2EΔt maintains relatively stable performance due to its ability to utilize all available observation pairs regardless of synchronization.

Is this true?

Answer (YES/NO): YES